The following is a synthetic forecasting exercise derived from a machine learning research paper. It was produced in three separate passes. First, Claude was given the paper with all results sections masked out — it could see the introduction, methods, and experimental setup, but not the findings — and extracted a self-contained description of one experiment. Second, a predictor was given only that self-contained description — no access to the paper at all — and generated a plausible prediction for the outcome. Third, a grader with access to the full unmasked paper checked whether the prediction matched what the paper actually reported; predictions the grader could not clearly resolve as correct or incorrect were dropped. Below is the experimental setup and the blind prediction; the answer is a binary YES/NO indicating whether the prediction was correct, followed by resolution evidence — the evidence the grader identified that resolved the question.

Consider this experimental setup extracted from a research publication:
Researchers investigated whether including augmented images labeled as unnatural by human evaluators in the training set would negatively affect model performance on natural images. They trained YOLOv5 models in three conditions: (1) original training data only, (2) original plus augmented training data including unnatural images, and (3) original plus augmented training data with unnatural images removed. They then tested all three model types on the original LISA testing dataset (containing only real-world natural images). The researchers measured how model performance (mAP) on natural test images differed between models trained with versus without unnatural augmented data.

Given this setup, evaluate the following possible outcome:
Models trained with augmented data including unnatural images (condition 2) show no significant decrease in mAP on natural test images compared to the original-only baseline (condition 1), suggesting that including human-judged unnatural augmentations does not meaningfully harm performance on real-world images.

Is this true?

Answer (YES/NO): YES